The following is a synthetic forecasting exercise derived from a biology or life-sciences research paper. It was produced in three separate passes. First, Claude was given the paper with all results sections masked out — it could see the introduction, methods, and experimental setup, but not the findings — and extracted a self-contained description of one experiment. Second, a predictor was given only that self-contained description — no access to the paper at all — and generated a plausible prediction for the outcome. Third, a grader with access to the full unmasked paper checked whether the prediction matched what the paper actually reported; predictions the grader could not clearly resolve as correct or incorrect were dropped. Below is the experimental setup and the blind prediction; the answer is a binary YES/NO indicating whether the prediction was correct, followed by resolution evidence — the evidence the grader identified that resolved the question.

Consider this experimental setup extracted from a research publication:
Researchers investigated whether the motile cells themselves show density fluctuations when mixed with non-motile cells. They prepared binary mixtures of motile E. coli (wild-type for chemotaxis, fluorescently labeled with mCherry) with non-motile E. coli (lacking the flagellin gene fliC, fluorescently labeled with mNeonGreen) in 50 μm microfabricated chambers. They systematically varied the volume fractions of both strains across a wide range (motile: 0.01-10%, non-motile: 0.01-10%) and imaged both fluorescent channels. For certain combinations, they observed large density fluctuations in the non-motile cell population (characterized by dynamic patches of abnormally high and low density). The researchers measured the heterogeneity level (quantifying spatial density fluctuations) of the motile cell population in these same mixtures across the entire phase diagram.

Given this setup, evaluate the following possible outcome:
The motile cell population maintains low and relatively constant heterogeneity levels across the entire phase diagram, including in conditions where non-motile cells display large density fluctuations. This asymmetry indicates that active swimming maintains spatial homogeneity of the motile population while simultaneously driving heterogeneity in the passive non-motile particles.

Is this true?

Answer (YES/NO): YES